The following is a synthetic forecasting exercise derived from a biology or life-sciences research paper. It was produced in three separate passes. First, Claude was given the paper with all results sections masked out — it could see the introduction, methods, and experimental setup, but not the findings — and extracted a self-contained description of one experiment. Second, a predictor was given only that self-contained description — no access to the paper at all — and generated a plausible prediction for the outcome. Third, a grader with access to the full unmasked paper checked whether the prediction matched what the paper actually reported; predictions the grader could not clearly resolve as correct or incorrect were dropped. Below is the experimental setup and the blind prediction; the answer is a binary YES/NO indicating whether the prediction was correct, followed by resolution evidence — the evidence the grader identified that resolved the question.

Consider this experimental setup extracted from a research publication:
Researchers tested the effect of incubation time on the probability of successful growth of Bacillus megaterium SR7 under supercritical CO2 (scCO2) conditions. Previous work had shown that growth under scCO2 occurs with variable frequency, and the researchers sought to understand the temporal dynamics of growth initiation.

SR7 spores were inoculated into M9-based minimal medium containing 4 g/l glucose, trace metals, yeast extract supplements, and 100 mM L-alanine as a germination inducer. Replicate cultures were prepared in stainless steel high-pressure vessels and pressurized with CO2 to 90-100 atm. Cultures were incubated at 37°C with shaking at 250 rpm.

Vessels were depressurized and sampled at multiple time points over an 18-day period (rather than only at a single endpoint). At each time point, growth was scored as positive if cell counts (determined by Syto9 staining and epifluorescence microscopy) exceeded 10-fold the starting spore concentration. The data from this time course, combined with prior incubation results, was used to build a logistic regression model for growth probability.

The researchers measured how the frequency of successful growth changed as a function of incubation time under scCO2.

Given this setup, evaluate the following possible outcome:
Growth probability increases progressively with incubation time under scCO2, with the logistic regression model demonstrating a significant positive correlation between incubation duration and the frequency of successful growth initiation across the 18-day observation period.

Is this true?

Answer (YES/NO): YES